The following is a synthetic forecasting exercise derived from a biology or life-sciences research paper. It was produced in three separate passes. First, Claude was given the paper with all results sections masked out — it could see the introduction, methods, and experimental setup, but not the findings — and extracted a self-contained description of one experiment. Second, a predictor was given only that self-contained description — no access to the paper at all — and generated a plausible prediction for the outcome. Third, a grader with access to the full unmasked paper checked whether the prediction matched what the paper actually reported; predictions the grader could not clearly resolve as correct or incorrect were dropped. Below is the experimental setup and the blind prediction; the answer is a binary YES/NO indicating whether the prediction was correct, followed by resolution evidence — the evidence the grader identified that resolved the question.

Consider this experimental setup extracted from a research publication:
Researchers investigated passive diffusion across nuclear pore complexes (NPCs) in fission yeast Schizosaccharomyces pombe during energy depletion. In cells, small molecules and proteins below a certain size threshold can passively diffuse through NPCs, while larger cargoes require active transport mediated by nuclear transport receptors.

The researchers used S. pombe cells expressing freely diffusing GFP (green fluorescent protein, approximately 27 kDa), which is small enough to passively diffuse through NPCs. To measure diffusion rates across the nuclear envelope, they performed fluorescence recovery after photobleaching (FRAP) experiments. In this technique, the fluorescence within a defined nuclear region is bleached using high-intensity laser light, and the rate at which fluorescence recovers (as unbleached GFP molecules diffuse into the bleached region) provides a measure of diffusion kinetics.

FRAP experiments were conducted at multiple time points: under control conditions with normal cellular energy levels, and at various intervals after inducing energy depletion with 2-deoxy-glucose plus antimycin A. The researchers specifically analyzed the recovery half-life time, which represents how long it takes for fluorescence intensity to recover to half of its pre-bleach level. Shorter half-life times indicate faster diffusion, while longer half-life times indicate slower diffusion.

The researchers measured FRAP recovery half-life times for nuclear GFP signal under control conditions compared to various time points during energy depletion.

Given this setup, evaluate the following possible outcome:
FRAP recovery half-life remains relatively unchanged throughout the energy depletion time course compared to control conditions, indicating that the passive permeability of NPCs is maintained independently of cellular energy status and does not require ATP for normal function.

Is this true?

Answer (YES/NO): NO